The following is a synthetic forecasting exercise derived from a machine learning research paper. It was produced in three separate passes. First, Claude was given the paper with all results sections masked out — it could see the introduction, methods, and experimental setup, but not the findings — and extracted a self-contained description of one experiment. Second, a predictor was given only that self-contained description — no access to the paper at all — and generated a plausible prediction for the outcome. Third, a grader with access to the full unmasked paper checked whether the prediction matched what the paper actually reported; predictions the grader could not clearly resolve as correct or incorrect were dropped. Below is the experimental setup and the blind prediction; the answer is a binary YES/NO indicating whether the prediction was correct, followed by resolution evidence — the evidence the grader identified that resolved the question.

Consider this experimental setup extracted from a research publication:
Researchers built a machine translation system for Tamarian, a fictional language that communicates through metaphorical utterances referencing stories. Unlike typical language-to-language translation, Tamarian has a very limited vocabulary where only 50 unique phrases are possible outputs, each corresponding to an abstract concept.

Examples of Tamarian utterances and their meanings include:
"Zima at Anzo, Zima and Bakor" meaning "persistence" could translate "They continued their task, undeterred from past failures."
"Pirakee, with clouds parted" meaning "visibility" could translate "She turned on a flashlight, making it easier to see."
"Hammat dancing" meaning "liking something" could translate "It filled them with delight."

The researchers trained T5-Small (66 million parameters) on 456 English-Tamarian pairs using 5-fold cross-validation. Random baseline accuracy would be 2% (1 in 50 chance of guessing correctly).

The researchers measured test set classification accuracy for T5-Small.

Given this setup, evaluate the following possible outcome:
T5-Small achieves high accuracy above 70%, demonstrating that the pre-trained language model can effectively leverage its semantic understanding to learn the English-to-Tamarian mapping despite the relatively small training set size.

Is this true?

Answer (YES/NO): NO